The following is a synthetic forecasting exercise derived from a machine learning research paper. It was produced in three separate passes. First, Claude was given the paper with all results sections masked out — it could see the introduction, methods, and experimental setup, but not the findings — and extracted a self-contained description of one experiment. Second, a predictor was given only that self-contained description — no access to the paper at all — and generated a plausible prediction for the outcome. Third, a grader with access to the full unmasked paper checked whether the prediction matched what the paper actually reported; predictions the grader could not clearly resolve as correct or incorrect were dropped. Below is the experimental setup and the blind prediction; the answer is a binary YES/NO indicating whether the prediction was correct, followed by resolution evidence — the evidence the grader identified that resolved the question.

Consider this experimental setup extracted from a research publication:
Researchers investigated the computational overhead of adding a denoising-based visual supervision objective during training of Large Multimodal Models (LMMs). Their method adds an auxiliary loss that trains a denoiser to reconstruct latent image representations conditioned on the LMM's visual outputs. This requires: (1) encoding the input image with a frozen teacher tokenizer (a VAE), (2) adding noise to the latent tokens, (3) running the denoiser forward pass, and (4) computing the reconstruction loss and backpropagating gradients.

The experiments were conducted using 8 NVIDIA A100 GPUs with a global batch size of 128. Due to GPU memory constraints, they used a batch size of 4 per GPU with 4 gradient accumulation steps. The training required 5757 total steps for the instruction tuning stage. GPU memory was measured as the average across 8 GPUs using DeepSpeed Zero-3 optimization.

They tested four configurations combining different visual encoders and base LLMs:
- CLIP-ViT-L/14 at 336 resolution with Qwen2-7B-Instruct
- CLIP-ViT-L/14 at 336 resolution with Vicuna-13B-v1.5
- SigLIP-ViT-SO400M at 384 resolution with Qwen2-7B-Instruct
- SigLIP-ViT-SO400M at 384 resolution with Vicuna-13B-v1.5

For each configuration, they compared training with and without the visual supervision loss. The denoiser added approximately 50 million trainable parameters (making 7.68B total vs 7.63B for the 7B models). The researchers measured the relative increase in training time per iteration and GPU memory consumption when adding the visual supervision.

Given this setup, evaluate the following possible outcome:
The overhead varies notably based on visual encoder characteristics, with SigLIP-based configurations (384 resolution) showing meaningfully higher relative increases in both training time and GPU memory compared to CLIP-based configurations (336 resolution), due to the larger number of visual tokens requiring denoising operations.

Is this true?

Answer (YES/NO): NO